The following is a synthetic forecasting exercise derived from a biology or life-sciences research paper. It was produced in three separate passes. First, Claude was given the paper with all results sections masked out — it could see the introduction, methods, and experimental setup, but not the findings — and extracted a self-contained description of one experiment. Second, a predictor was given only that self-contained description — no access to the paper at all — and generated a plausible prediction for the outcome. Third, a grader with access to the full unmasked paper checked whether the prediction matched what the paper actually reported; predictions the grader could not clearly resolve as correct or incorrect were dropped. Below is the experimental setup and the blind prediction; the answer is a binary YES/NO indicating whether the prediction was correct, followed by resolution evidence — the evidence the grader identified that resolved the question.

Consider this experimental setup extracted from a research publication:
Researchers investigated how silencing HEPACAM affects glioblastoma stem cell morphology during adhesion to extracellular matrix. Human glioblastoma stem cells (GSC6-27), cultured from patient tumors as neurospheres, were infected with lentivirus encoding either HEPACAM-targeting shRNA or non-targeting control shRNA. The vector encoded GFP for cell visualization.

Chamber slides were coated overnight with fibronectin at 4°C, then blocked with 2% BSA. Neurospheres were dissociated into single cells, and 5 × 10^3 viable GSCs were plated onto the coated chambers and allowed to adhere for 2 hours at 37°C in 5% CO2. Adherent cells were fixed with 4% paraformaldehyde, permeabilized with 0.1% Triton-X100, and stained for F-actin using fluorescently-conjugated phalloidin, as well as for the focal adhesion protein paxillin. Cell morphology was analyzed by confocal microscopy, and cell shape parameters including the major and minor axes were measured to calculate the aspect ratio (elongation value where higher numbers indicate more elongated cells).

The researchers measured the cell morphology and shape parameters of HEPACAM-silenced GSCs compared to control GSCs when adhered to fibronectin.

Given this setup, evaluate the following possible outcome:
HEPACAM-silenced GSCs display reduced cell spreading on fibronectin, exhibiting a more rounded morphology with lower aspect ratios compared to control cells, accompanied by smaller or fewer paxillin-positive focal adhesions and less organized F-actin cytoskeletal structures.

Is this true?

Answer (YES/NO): NO